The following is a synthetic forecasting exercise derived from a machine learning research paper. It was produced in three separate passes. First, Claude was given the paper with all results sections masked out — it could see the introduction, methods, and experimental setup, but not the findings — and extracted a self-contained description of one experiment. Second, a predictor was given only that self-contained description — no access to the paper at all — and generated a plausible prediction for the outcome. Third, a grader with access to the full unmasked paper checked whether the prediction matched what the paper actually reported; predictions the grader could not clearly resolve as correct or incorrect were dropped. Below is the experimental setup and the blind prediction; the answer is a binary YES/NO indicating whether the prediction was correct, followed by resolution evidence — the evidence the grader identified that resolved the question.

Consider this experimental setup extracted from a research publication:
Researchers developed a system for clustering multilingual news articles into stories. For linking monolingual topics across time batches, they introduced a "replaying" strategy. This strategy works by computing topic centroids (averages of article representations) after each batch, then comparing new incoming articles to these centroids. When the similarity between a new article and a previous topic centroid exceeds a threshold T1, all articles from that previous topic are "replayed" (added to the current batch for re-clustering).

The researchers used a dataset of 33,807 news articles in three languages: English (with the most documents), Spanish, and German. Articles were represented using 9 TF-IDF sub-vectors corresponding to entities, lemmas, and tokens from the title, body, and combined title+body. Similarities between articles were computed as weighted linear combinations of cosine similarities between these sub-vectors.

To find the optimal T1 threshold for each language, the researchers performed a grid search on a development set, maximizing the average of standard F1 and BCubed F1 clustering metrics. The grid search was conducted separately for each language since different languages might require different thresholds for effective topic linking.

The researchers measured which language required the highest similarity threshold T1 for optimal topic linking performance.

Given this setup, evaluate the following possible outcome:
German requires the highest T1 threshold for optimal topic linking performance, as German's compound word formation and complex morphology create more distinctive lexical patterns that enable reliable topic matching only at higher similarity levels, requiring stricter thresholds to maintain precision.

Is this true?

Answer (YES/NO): YES